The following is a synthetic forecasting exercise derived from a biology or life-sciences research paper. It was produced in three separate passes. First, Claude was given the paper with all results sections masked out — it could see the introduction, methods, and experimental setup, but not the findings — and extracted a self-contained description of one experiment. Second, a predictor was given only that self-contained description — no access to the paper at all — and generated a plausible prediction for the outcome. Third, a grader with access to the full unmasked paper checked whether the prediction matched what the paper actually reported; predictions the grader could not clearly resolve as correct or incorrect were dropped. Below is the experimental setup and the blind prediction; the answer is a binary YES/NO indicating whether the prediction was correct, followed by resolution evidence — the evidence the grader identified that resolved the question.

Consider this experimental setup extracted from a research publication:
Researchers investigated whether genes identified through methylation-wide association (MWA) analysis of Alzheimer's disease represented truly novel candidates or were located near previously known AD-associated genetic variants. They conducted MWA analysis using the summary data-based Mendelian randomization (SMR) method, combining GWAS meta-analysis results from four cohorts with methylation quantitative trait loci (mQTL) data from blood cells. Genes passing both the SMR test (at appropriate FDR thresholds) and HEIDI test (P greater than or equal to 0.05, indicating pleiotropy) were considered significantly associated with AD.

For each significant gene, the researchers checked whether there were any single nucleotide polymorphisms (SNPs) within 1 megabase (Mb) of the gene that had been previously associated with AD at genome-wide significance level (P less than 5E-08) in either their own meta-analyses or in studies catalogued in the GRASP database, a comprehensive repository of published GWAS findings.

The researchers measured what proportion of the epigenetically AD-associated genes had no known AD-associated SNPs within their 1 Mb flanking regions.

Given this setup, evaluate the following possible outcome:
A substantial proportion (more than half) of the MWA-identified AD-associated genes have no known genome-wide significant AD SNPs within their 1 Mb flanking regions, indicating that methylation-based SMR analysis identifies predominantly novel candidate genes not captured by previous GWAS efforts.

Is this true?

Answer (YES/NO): YES